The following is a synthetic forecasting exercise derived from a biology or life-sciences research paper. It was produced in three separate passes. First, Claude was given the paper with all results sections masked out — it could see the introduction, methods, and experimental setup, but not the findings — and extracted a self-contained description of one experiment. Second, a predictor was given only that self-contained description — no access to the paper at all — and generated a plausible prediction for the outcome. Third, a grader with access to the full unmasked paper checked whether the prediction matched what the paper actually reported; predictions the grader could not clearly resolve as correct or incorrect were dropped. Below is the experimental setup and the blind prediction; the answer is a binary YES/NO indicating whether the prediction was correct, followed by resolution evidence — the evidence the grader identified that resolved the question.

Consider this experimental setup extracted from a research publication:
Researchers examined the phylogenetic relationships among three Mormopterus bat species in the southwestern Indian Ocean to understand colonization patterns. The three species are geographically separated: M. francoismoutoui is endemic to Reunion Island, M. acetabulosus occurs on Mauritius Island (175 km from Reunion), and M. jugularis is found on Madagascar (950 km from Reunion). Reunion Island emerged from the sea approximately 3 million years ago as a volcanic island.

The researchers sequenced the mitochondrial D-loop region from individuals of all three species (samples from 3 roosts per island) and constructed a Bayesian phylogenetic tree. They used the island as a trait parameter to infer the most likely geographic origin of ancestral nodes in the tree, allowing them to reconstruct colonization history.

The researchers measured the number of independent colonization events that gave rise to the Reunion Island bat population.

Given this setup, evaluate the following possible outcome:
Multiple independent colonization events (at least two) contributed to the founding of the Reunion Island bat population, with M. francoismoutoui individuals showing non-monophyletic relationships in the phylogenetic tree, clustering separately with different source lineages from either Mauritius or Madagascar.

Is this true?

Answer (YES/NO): NO